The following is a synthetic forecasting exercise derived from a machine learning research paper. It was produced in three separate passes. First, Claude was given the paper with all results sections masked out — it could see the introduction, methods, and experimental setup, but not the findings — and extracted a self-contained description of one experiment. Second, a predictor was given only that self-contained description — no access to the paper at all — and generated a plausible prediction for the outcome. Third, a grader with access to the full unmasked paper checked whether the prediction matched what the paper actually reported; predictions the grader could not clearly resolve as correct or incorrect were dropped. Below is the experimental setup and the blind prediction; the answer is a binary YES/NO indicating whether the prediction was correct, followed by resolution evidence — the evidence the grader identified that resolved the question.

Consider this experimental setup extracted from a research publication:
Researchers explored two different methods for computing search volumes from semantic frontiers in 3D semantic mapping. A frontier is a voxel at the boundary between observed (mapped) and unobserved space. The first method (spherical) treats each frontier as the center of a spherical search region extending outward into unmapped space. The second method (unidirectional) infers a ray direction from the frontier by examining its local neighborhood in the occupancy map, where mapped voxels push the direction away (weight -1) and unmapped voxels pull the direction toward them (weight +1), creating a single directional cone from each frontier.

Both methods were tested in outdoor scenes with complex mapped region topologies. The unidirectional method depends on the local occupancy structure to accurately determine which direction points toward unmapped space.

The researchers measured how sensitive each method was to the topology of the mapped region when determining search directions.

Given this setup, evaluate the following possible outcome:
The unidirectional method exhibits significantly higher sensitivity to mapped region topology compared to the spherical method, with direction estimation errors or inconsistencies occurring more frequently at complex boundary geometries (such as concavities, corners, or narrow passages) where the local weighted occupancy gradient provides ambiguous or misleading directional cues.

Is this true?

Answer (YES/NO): YES